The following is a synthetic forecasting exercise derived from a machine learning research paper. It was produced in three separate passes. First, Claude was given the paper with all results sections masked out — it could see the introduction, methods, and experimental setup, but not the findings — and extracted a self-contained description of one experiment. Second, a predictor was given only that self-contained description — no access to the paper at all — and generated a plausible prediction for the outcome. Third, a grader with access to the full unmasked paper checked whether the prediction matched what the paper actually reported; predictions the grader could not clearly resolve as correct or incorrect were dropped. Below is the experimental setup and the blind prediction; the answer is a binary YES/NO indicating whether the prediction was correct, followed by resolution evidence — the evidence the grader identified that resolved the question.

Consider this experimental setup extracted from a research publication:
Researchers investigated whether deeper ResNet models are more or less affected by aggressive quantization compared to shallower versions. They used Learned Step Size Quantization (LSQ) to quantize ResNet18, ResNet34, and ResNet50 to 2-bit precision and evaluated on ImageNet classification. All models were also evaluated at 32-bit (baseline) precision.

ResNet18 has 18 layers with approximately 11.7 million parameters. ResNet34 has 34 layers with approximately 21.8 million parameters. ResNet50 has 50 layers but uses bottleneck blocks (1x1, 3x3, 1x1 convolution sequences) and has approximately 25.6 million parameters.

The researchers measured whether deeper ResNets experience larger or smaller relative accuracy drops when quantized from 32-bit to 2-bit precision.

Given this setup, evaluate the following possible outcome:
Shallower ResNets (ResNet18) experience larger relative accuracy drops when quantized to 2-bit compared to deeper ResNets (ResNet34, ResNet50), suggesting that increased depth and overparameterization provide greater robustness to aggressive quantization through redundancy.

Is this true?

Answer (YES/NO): YES